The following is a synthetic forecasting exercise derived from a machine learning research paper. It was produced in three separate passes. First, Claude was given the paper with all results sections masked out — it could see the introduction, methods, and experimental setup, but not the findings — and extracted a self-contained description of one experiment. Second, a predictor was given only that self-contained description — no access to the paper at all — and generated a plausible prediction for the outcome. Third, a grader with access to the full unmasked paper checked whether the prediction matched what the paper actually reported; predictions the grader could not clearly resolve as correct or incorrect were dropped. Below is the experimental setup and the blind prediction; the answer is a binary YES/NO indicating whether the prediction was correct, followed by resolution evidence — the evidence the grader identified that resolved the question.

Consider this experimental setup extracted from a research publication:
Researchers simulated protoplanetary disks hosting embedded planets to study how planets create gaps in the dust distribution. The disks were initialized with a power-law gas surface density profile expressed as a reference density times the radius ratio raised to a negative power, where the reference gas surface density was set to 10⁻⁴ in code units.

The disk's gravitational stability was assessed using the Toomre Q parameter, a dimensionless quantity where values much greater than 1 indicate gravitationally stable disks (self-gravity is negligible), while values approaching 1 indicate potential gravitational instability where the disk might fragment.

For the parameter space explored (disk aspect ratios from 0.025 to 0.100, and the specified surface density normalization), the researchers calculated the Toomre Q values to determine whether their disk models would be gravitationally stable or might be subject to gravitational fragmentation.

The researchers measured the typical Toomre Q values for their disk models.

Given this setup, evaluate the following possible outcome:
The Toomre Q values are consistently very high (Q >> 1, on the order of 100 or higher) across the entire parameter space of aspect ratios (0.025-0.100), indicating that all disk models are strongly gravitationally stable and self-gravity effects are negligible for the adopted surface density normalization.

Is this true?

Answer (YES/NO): NO